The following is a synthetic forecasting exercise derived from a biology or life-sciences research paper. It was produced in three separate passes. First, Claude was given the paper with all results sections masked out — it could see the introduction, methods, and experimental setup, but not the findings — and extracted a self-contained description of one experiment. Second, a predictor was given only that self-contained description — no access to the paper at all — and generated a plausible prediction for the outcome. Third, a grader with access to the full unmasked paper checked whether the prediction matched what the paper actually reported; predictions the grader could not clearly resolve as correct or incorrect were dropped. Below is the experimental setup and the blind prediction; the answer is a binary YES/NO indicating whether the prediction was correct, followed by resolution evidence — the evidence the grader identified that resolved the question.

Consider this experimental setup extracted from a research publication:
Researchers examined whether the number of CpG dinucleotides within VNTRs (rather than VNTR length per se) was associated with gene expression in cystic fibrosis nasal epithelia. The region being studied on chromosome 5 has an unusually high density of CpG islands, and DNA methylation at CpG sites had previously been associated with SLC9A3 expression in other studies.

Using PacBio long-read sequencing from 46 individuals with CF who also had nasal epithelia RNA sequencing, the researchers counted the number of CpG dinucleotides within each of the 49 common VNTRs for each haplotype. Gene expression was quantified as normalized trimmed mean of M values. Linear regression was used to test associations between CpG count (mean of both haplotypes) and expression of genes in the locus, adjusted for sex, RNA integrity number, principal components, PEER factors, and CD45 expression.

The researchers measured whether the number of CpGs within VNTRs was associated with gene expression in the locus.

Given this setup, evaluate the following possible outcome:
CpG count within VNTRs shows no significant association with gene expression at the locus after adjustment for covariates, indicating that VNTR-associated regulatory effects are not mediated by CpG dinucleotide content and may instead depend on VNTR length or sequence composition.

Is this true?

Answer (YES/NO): NO